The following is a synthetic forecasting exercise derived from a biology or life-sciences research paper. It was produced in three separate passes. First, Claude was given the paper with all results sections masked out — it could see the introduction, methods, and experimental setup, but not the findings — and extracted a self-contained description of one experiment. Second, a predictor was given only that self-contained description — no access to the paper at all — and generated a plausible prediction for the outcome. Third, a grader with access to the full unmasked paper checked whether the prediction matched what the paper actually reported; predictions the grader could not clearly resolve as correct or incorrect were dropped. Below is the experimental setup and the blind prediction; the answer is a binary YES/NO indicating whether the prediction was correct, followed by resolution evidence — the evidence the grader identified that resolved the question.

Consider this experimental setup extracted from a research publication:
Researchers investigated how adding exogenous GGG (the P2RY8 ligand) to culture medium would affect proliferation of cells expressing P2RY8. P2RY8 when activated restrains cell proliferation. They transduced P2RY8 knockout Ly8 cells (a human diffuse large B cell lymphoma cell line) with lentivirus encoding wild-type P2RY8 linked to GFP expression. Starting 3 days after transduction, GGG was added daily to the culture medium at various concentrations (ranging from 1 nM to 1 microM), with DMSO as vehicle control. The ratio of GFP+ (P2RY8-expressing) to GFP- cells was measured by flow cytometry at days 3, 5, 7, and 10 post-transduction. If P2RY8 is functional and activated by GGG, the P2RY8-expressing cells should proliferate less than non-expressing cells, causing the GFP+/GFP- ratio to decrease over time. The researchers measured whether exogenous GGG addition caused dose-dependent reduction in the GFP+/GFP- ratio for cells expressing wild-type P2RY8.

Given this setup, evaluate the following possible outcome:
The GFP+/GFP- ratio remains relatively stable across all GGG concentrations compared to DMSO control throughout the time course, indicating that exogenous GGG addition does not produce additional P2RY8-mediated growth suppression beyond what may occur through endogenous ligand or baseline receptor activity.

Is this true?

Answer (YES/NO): NO